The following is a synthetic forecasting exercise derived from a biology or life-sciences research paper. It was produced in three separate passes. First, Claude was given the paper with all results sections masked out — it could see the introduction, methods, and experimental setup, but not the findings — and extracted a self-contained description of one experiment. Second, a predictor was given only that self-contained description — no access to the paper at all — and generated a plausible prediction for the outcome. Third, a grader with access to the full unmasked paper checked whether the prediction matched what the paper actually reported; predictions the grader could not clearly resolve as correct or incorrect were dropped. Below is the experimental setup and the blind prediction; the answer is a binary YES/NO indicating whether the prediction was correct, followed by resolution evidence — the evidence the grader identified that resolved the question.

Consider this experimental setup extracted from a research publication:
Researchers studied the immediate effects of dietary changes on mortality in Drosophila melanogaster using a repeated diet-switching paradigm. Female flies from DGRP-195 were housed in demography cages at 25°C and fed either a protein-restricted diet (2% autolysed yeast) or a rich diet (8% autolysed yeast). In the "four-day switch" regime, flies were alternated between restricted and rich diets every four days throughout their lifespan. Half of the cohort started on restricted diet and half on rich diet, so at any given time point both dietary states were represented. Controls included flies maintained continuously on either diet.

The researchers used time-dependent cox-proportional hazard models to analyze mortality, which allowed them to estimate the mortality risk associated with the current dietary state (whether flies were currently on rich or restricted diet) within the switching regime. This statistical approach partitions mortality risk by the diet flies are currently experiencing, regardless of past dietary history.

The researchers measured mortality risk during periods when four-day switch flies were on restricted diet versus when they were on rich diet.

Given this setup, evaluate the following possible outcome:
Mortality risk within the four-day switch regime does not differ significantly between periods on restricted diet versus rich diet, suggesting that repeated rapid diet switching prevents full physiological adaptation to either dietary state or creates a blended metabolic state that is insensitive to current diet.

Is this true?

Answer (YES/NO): NO